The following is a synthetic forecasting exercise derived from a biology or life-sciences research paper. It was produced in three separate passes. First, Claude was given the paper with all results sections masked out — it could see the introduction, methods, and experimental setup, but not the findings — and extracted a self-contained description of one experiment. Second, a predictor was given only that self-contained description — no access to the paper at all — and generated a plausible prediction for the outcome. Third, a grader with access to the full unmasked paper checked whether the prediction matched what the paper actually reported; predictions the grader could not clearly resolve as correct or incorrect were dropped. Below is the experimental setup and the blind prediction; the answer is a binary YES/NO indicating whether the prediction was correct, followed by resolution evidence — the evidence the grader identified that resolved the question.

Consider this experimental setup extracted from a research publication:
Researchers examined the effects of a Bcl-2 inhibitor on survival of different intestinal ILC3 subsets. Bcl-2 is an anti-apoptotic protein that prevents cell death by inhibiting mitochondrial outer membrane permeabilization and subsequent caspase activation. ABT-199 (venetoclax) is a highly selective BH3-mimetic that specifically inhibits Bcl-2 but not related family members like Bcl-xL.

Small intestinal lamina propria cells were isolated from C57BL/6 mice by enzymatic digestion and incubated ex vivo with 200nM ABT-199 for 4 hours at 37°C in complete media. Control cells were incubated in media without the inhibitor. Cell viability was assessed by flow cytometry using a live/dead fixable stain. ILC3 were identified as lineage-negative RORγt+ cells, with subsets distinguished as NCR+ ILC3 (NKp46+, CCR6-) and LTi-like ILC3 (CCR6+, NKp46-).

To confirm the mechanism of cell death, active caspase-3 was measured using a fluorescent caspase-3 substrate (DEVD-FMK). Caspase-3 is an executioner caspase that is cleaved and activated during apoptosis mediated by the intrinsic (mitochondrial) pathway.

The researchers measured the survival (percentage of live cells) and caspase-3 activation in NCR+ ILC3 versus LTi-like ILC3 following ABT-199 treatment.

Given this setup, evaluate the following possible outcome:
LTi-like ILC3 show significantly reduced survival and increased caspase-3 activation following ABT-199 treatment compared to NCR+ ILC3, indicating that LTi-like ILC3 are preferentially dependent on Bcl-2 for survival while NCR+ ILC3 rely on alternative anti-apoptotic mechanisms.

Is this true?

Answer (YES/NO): YES